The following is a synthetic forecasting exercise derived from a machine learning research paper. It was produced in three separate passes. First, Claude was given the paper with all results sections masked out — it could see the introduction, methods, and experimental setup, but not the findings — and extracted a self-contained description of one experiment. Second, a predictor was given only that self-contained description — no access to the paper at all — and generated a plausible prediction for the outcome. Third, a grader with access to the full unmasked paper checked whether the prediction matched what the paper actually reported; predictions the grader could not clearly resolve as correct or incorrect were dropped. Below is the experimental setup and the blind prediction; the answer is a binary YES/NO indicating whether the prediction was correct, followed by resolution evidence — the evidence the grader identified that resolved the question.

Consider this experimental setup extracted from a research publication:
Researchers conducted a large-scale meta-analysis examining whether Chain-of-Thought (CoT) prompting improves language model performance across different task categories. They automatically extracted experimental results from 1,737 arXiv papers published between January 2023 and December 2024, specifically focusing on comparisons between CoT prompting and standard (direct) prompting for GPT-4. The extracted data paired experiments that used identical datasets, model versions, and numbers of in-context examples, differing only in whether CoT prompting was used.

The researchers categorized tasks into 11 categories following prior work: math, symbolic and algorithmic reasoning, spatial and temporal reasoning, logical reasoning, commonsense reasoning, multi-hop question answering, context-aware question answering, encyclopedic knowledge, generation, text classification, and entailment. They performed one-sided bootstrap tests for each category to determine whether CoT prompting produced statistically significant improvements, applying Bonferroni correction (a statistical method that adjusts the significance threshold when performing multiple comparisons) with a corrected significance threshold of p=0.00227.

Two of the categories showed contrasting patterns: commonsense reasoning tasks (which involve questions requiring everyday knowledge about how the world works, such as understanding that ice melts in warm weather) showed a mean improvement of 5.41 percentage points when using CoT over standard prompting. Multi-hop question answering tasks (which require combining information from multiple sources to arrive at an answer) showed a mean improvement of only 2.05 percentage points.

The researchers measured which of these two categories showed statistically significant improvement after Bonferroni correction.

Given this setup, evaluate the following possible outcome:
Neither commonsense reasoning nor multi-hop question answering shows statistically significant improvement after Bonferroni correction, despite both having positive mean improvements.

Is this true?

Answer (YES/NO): NO